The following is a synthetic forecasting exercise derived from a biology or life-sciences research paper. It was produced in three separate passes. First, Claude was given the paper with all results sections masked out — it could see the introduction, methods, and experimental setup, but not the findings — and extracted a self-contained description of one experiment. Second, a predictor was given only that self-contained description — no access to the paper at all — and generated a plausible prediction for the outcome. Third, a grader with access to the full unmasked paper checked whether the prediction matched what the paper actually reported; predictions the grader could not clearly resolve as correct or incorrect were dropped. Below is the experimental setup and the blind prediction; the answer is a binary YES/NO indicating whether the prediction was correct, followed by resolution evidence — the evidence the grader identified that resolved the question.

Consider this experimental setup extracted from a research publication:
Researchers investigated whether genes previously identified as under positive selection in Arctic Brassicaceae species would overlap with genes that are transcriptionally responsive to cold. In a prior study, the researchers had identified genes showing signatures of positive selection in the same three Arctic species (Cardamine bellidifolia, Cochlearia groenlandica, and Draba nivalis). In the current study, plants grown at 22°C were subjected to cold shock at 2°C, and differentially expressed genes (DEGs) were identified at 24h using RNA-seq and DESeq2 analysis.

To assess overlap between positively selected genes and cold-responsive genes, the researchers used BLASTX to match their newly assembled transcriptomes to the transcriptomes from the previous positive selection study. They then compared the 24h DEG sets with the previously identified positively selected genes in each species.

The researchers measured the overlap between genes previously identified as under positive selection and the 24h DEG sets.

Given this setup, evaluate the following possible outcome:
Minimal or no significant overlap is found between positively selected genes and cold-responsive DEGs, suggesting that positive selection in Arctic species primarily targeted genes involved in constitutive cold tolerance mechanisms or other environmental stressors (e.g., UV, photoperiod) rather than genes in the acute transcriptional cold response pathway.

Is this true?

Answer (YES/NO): NO